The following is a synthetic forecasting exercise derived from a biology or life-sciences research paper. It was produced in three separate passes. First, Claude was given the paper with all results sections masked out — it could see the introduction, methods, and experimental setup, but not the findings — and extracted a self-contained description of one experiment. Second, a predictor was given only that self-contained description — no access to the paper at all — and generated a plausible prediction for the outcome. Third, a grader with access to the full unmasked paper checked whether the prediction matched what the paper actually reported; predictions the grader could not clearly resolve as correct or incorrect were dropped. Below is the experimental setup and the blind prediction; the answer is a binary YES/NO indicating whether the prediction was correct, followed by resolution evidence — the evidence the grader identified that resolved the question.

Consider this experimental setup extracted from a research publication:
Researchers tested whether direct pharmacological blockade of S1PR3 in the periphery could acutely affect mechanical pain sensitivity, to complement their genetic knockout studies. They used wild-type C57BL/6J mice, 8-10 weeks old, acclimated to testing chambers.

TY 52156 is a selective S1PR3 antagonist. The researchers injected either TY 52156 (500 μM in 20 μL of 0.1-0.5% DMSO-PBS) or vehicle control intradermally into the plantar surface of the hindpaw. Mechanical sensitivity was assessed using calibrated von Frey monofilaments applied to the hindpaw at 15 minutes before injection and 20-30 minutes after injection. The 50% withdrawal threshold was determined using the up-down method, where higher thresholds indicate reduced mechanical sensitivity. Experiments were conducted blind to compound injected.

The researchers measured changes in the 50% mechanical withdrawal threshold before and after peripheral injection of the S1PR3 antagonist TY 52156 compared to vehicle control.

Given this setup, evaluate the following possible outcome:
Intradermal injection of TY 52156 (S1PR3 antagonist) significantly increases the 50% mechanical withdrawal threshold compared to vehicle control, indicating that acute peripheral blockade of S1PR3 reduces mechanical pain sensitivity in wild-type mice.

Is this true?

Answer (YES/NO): YES